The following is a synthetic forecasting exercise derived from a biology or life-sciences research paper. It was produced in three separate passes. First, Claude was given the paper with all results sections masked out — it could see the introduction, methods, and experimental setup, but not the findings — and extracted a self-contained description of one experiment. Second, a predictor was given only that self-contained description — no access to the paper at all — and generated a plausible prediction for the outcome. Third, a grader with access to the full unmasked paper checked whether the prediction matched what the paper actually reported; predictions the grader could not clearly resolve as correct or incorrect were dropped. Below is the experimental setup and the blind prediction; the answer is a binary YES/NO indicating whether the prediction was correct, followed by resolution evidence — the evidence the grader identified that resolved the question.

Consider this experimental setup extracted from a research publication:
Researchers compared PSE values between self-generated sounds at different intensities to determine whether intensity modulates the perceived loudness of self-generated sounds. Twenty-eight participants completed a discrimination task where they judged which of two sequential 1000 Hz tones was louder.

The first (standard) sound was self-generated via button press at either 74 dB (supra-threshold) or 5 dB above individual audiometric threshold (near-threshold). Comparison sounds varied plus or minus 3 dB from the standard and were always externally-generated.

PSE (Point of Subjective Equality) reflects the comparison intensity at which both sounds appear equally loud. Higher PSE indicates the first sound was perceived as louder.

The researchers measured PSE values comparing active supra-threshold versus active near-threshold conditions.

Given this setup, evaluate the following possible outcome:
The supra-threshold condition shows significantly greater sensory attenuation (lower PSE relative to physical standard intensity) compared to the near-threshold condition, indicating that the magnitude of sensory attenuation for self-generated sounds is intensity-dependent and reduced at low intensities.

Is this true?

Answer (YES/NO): NO